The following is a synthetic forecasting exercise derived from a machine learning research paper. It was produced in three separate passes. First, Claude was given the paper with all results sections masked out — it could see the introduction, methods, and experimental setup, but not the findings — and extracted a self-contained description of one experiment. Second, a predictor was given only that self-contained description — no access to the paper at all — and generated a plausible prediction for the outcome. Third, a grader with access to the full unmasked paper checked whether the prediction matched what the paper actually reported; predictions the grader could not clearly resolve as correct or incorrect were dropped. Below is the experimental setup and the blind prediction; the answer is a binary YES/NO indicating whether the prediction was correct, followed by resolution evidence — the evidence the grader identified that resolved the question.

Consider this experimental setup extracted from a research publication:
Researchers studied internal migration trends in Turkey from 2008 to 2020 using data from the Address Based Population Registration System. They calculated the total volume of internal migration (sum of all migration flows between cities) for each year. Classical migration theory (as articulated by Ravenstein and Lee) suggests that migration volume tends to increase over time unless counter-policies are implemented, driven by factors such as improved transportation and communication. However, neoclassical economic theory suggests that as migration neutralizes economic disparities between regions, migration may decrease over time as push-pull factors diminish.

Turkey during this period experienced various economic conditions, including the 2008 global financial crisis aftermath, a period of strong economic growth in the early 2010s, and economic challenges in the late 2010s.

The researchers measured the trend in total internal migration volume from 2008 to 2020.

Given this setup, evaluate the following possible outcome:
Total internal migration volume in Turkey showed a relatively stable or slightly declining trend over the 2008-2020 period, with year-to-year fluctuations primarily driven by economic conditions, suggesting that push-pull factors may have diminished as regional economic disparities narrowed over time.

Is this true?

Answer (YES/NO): NO